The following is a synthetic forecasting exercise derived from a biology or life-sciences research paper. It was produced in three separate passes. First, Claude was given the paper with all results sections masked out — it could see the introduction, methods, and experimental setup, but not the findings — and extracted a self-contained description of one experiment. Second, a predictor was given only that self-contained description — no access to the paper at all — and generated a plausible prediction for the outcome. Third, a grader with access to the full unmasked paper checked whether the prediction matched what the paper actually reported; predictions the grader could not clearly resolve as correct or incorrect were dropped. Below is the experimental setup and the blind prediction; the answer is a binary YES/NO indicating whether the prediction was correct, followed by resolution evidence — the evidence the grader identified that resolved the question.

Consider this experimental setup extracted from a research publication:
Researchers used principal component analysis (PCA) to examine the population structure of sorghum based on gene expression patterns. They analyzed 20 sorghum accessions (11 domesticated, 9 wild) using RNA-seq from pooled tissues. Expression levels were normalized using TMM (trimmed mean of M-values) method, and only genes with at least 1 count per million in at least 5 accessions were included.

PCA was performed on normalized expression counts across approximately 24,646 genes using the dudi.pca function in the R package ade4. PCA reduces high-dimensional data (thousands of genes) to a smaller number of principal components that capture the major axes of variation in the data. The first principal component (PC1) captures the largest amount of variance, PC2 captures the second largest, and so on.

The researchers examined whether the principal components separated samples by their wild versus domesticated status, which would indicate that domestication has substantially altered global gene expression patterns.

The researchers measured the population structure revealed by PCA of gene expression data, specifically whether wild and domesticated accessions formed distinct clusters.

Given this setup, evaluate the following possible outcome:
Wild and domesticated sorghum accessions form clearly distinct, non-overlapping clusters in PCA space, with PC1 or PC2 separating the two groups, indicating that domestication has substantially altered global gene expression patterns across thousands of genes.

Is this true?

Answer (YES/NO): YES